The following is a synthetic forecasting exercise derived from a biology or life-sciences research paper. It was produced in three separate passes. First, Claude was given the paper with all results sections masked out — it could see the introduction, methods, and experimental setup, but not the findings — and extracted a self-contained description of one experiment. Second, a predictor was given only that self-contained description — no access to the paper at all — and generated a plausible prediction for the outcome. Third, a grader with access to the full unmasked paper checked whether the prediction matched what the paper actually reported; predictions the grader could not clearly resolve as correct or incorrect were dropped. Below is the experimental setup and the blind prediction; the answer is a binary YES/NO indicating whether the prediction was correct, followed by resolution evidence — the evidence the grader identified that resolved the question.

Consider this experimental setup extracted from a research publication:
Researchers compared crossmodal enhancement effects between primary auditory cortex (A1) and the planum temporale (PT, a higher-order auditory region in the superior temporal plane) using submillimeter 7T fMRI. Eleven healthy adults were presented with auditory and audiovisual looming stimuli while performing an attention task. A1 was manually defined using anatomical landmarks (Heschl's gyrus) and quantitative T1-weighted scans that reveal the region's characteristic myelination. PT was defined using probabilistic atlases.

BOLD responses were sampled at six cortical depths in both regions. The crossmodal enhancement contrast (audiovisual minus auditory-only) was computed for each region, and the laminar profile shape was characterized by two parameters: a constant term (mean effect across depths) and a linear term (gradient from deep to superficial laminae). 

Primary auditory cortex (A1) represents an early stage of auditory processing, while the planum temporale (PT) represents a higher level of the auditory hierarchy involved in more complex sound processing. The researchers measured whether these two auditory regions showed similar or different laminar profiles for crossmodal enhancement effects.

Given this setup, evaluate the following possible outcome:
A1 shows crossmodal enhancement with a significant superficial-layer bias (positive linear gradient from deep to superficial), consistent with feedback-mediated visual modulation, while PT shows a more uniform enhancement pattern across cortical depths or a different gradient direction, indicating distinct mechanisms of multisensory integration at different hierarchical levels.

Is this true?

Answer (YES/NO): NO